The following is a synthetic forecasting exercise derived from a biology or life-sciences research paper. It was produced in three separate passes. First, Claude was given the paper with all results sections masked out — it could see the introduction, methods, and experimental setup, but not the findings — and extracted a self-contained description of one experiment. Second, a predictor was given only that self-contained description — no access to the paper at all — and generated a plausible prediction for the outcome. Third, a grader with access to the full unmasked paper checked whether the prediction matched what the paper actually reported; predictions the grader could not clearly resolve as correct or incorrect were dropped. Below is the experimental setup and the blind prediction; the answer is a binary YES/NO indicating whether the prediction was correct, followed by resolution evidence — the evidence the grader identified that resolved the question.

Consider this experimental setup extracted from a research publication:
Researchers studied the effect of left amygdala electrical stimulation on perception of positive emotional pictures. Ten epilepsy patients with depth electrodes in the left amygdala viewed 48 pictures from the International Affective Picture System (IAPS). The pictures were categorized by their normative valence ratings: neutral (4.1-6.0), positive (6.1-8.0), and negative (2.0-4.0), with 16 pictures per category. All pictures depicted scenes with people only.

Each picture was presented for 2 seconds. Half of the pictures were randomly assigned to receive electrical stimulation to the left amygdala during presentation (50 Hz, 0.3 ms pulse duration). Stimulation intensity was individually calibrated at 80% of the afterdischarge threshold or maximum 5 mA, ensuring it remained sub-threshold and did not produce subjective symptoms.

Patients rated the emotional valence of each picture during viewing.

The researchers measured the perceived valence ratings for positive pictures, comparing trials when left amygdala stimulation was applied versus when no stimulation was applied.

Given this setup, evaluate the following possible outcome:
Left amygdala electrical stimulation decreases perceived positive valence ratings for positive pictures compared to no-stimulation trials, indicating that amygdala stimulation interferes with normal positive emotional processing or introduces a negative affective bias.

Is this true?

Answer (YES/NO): YES